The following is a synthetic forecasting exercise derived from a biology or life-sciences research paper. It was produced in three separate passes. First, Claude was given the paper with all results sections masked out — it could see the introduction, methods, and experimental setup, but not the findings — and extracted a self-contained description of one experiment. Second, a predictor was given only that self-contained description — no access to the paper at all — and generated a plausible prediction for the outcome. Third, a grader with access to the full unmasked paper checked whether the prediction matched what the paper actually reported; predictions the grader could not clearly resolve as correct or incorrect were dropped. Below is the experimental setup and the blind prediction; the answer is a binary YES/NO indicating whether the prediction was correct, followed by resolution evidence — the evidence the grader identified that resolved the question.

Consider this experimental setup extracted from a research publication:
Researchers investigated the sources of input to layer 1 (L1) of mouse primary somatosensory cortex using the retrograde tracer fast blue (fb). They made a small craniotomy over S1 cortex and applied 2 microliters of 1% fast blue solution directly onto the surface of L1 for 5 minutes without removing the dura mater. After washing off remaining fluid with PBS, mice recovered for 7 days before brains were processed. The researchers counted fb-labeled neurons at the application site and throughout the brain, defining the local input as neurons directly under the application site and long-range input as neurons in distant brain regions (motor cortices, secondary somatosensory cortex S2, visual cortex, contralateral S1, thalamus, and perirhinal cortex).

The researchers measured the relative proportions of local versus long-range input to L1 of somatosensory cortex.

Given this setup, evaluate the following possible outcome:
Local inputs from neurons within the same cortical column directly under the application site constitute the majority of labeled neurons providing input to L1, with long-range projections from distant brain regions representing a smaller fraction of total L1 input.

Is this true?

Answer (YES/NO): YES